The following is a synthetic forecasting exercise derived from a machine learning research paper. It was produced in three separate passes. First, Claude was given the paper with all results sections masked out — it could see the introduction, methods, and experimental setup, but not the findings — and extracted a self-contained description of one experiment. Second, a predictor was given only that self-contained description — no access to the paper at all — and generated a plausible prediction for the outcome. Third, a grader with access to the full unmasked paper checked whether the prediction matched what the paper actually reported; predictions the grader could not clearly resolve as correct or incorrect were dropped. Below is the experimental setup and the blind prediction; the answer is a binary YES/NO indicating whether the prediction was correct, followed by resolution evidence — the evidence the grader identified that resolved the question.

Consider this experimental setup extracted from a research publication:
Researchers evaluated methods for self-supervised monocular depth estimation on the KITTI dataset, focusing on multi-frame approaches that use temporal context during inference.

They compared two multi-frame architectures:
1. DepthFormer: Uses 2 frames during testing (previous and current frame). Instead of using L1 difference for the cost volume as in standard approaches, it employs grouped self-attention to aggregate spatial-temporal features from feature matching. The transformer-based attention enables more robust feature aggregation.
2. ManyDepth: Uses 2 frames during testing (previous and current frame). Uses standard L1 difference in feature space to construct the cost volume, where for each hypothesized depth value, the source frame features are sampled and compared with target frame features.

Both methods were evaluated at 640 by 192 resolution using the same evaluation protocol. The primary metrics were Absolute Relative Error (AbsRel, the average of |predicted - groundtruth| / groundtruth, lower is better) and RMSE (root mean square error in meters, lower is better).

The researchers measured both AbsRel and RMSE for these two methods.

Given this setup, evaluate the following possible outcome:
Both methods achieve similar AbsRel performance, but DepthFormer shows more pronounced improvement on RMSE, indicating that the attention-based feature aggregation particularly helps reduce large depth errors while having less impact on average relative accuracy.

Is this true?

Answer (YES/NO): NO